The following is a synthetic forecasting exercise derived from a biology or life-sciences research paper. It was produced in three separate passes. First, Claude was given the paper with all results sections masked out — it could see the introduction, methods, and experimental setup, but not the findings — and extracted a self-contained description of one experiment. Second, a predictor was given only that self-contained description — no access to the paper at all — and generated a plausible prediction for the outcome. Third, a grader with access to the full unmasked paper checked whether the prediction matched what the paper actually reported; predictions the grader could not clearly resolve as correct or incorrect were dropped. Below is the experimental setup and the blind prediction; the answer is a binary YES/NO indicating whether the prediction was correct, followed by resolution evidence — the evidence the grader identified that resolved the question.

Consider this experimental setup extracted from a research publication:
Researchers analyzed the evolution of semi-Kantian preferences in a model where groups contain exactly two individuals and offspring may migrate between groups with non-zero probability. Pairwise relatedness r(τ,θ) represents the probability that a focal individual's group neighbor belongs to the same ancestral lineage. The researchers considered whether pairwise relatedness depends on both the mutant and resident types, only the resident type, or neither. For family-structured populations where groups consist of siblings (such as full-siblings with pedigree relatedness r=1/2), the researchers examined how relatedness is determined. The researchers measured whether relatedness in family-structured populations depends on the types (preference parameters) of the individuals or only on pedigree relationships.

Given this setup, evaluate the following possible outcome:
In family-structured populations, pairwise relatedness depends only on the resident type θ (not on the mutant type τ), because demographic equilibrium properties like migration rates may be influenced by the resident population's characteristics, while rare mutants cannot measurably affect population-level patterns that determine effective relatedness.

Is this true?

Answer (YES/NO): NO